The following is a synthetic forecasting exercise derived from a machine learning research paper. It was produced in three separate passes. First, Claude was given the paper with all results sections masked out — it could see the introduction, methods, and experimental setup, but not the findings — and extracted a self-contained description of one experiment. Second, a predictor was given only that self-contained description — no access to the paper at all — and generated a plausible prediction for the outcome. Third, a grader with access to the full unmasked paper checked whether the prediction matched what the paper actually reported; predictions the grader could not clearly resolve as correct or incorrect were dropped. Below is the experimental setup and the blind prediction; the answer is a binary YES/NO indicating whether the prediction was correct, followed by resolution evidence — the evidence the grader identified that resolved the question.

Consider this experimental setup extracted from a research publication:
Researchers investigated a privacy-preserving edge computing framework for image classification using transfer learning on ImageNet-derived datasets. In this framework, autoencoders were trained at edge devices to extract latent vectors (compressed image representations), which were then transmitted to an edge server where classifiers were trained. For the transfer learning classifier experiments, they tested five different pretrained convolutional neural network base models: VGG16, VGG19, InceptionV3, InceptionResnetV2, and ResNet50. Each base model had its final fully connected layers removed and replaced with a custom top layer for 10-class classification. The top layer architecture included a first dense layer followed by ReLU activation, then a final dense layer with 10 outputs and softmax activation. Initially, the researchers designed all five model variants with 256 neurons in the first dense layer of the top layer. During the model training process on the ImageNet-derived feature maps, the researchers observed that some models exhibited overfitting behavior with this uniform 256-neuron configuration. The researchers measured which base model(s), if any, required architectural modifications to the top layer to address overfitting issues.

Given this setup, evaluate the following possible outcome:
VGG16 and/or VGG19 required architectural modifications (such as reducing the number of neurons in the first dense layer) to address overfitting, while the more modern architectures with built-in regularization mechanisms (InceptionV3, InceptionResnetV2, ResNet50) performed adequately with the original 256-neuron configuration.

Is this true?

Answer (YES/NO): NO